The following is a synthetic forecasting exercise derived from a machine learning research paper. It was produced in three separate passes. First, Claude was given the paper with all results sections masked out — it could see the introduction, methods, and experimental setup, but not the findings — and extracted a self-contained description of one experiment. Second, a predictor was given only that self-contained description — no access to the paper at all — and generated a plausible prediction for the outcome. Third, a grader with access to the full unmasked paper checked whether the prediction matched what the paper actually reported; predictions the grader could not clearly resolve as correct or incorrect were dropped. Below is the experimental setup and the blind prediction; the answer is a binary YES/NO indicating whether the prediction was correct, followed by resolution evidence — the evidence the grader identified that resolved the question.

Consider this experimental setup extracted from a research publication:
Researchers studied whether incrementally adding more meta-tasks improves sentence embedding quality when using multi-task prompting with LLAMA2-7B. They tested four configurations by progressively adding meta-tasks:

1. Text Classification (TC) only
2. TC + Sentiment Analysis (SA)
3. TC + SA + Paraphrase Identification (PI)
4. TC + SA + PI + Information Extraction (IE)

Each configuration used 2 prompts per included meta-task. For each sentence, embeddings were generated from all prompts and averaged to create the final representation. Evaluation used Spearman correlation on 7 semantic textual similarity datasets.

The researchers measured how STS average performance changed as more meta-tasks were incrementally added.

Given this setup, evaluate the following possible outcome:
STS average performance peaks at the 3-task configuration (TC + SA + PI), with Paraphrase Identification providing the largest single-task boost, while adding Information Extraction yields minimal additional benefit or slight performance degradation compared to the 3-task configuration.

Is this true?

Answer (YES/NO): NO